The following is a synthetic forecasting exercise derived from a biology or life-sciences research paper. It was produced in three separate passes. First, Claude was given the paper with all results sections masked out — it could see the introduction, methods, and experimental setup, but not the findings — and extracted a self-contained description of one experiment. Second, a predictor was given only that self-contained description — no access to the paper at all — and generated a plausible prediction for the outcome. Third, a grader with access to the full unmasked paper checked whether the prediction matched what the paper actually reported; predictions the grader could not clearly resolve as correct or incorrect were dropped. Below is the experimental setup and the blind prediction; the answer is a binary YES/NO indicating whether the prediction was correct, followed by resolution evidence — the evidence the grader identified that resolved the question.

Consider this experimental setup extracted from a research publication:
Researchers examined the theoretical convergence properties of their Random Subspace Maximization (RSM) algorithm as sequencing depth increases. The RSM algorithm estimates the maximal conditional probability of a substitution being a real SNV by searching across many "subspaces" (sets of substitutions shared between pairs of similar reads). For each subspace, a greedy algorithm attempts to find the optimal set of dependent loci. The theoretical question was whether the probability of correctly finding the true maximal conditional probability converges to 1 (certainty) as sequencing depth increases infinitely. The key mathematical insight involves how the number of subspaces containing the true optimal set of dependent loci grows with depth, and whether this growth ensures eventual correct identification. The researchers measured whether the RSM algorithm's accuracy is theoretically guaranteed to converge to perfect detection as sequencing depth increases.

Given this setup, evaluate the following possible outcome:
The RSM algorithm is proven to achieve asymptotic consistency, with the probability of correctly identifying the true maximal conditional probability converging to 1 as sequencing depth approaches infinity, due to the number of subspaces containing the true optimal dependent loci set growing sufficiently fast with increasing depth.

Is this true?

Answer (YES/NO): YES